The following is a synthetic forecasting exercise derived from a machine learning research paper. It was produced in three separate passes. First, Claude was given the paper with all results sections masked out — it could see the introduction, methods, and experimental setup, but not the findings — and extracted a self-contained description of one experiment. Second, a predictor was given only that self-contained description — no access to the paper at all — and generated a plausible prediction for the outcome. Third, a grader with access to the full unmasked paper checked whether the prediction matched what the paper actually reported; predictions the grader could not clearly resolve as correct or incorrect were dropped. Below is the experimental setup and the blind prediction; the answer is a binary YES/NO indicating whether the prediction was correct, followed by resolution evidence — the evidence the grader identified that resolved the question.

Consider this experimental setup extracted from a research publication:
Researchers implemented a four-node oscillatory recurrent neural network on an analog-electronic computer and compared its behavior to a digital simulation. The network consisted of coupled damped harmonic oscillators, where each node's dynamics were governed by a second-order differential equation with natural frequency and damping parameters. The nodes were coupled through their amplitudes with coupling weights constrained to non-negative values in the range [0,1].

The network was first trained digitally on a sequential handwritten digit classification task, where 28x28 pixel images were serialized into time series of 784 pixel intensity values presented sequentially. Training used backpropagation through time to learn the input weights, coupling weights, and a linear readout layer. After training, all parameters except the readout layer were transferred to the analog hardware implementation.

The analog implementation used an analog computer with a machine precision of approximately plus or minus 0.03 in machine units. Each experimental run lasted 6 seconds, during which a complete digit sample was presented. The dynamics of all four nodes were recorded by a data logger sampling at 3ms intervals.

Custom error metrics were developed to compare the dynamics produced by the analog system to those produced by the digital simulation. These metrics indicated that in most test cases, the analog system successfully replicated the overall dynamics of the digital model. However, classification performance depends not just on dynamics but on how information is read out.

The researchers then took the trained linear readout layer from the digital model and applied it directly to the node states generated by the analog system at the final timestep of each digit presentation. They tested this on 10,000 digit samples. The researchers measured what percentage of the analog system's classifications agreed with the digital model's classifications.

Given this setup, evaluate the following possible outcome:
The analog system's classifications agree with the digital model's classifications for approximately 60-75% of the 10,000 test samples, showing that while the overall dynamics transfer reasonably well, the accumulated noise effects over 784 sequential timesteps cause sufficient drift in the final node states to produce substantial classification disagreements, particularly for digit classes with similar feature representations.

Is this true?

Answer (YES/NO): NO